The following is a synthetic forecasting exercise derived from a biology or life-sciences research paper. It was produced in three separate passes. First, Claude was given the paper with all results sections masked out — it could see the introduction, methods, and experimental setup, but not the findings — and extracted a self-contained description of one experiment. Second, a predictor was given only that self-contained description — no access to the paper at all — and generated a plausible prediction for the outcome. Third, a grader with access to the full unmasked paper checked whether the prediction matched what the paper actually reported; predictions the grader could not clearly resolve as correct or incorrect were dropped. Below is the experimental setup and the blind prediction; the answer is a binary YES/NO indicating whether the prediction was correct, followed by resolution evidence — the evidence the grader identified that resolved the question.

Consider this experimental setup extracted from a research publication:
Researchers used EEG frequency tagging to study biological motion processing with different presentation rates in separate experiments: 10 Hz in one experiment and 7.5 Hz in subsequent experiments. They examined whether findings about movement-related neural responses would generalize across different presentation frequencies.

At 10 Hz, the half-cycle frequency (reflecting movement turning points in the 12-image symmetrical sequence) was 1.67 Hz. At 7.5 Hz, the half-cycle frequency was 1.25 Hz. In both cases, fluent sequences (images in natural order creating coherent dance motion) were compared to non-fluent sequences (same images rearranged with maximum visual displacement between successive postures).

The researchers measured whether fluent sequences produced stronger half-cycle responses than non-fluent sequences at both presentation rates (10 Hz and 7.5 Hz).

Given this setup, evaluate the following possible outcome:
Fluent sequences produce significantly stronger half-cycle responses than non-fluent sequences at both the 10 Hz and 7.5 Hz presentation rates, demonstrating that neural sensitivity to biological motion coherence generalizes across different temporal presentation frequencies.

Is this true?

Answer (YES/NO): NO